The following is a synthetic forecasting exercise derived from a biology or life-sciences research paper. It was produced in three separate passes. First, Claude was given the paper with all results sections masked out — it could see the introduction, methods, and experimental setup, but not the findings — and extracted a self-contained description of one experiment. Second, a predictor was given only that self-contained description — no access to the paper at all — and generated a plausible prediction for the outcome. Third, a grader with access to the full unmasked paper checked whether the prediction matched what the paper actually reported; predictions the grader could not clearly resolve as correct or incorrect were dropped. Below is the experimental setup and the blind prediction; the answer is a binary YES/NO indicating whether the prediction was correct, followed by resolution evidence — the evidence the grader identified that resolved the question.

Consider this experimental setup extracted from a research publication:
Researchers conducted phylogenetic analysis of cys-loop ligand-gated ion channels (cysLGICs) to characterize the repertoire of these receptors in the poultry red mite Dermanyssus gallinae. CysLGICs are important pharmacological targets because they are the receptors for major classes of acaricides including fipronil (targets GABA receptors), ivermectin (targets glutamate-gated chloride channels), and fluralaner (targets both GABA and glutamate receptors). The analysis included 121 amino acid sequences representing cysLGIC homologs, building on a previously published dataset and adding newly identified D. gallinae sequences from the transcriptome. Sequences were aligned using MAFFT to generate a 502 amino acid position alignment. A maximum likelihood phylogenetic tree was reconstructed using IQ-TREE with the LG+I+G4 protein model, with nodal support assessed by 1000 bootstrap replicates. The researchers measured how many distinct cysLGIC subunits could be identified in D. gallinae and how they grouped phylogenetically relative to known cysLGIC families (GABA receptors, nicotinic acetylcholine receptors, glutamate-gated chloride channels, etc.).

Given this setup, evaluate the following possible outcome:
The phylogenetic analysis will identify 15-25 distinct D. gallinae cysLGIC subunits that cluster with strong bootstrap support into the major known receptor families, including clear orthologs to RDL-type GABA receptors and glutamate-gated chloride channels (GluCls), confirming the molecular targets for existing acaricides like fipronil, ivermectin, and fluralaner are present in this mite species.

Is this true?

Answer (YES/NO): NO